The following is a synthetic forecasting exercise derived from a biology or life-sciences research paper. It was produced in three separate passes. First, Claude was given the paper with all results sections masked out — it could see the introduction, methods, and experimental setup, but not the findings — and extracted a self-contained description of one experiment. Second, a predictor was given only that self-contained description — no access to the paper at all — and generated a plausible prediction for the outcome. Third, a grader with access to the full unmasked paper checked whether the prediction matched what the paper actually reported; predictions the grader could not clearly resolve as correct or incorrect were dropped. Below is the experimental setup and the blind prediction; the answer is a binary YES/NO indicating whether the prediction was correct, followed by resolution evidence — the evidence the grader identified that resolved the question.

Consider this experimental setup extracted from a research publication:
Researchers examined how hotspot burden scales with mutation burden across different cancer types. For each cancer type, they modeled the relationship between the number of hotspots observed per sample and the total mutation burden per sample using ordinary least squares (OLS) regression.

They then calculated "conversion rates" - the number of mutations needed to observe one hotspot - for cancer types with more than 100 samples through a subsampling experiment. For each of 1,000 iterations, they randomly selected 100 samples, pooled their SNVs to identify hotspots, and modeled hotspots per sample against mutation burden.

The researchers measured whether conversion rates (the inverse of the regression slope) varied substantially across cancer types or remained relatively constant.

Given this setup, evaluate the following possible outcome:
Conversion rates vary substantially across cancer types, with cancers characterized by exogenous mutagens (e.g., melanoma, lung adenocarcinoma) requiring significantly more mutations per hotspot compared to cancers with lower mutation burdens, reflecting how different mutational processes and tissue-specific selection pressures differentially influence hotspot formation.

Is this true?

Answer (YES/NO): NO